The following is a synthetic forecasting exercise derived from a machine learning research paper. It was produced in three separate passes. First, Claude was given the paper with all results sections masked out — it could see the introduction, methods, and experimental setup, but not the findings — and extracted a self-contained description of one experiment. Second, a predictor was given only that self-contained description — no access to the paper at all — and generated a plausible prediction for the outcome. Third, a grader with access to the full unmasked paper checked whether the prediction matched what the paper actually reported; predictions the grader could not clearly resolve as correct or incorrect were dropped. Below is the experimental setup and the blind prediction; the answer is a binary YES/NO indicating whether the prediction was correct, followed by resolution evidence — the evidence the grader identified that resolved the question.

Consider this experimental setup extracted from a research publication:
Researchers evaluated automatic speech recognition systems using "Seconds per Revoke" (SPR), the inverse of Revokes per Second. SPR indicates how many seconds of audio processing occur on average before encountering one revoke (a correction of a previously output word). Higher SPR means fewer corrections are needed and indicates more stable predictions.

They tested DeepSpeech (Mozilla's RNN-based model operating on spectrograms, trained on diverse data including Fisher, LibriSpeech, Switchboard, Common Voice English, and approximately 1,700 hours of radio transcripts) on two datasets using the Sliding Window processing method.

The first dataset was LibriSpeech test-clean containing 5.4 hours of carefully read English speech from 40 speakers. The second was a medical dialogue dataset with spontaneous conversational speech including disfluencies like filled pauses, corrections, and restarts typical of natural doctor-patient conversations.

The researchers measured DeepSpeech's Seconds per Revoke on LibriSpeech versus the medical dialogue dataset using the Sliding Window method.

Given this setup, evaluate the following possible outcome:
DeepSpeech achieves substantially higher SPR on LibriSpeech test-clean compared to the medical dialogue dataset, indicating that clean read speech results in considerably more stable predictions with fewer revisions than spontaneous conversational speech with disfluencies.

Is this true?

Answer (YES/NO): NO